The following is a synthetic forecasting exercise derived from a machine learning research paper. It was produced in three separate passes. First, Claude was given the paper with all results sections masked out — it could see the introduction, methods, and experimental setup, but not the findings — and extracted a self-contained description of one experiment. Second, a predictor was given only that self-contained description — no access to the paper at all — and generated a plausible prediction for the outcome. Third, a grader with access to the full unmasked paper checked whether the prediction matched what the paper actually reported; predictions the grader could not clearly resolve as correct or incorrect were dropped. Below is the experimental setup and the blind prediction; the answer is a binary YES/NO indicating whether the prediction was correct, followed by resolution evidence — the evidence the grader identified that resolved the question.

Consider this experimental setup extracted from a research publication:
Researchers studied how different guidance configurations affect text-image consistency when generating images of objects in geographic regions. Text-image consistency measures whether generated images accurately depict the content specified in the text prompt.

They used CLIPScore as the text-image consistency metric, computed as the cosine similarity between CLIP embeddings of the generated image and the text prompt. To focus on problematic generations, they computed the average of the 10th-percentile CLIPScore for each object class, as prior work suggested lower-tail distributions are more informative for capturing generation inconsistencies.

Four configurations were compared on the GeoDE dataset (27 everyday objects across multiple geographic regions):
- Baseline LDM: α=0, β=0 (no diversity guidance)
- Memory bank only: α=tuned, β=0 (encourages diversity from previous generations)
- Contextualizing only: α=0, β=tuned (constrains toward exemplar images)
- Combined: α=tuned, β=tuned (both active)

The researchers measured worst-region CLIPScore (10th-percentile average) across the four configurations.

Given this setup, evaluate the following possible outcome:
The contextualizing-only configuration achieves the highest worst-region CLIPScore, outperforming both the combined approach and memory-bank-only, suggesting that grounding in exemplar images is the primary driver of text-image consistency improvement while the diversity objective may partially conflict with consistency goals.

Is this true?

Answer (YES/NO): YES